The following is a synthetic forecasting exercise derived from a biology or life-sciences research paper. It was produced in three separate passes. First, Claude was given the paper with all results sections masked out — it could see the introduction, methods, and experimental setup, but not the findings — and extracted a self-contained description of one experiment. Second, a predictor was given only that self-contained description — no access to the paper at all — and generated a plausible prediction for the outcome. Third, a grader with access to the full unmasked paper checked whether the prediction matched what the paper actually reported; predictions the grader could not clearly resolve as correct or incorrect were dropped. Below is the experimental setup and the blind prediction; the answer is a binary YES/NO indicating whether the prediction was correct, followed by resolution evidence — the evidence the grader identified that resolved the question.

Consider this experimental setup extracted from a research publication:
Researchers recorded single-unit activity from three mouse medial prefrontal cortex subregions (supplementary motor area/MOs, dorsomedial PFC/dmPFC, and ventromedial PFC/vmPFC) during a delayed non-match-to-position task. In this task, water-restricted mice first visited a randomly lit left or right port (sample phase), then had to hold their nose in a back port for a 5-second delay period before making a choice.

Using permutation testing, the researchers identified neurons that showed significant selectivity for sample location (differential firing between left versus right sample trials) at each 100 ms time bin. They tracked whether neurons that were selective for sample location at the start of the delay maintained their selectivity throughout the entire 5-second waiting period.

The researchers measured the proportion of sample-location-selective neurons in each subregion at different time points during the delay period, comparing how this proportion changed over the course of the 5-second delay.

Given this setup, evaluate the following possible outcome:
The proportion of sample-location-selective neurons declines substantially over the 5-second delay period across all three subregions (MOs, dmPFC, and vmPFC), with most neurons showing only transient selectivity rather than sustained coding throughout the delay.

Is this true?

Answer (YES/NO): NO